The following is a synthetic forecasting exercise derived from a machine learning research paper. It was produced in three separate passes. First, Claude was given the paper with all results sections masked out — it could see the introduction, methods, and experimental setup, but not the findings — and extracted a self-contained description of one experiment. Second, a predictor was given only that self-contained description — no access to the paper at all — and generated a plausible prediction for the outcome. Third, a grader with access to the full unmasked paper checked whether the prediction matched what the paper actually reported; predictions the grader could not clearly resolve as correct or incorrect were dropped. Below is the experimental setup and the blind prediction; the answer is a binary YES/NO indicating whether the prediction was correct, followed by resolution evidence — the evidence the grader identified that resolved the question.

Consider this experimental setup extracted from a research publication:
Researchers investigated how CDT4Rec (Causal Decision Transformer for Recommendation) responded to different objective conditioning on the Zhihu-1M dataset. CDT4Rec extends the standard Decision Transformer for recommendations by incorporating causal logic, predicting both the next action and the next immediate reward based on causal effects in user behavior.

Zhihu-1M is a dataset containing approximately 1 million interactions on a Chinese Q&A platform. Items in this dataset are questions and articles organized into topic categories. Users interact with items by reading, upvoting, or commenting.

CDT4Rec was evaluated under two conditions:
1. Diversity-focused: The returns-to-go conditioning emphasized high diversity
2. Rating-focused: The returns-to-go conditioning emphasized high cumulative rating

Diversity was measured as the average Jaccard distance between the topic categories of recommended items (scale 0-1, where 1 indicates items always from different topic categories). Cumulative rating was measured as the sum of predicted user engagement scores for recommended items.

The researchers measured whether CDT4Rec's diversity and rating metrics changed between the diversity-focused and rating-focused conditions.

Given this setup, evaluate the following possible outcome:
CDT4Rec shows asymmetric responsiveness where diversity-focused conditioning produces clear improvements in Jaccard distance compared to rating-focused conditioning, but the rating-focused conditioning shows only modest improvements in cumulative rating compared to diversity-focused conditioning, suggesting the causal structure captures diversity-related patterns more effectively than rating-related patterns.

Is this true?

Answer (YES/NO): NO